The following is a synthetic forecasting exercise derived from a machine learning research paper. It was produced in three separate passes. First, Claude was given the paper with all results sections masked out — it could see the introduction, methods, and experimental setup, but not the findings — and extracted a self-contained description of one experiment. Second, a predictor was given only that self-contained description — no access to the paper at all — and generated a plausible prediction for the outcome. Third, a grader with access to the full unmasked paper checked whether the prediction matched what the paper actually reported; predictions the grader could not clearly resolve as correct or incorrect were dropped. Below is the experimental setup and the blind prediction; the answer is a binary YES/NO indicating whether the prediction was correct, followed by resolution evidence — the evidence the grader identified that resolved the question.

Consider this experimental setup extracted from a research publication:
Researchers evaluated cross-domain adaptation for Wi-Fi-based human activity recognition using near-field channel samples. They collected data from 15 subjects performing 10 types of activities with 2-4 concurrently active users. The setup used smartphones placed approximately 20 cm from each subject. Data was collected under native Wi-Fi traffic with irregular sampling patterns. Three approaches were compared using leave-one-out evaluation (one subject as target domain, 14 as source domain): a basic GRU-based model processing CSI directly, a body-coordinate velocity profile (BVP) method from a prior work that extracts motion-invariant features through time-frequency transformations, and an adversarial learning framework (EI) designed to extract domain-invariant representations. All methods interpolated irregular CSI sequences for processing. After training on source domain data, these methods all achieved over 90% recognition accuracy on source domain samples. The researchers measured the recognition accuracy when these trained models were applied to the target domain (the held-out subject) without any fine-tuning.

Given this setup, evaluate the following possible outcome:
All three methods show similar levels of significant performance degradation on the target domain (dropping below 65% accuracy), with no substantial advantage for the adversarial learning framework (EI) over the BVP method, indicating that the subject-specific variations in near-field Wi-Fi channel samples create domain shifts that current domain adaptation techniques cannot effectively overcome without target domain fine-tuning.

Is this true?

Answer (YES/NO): YES